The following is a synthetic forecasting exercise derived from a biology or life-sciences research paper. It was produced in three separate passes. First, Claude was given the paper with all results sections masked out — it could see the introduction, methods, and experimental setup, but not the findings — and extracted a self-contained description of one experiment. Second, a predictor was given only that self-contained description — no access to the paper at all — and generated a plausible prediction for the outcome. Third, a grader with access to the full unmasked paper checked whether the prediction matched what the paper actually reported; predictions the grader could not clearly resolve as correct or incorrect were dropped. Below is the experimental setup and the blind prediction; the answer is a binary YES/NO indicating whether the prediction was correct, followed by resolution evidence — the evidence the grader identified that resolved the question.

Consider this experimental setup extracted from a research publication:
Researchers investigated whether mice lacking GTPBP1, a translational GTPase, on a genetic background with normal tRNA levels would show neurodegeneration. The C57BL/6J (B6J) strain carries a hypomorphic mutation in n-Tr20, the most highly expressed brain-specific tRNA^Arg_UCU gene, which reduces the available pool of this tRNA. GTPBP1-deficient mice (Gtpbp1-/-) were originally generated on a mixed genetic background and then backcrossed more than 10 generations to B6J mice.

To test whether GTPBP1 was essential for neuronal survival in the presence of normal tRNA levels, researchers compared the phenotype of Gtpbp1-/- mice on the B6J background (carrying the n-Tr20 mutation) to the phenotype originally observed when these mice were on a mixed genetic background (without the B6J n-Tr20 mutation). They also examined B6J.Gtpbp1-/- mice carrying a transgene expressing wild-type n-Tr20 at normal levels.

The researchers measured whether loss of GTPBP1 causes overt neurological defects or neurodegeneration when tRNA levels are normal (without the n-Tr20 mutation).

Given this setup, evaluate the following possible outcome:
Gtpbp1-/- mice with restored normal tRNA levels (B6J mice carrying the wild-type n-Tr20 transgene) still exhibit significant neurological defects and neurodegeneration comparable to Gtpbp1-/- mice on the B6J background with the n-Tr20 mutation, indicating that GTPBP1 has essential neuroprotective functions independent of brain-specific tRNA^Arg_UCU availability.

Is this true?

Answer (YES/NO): NO